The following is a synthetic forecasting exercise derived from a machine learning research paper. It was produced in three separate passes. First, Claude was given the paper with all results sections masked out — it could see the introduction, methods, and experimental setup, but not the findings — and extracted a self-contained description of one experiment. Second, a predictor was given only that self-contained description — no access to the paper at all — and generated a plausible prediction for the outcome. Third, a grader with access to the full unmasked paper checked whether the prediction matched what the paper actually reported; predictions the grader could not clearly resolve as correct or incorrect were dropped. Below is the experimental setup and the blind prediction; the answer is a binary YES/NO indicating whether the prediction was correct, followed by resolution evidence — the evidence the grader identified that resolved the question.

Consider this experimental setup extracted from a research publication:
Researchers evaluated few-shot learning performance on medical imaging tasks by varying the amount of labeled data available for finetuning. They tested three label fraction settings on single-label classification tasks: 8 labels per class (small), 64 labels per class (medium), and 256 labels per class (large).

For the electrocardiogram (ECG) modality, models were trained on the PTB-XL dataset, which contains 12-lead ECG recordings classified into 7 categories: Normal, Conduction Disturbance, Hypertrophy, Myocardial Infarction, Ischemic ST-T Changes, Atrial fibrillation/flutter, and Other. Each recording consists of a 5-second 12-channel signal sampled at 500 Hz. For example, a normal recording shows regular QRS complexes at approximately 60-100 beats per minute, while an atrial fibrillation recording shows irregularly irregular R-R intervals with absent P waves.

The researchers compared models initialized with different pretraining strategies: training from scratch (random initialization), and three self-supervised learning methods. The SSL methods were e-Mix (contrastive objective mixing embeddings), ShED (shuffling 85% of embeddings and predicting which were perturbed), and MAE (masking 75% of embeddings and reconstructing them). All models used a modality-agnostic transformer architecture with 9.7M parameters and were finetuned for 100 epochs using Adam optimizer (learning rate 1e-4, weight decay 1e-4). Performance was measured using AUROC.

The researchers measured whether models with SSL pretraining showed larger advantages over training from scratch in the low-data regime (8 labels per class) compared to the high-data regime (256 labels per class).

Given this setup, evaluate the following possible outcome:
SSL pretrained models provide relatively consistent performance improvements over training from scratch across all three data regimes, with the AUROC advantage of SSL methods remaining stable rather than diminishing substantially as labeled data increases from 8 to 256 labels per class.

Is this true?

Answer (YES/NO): NO